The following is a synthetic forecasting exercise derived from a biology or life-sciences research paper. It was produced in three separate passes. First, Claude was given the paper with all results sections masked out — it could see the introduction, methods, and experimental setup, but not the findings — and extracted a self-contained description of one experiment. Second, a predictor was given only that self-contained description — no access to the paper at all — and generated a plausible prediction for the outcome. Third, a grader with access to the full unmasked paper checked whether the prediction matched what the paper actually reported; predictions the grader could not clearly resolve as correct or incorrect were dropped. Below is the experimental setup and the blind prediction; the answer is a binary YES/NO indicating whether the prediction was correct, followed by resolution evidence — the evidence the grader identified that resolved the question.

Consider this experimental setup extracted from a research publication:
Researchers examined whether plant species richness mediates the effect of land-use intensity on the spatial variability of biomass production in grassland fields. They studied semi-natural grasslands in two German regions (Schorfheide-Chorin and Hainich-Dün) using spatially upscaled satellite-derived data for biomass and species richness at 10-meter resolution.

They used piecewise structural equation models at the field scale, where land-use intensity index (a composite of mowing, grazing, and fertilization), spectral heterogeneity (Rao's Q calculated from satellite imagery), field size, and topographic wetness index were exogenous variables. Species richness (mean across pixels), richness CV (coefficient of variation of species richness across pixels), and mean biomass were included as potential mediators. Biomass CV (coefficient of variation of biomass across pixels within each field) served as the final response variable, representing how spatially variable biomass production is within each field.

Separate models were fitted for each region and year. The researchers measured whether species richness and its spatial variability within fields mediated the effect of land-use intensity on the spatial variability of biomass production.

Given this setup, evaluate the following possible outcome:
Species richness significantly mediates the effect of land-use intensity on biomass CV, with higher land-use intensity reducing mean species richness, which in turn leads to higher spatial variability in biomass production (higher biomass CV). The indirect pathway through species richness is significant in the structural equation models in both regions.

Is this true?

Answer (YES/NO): NO